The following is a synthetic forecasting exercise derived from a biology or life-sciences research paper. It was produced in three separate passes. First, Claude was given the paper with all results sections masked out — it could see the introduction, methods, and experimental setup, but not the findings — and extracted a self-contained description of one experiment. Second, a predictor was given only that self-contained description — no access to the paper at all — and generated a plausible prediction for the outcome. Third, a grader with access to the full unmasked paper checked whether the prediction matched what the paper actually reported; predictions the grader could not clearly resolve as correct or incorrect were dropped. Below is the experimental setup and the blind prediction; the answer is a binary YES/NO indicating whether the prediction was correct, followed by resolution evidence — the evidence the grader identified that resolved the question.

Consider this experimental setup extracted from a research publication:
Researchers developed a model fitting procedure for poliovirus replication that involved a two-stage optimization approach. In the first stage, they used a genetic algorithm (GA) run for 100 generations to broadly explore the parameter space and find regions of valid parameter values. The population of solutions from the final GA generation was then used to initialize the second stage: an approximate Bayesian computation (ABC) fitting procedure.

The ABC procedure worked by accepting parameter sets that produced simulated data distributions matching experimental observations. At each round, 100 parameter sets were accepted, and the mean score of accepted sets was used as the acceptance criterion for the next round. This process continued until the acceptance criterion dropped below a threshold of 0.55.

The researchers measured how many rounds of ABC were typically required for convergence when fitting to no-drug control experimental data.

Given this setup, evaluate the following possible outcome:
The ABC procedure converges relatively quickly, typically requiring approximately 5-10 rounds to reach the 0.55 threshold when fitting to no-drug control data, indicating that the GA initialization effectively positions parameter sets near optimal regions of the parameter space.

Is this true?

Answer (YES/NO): NO